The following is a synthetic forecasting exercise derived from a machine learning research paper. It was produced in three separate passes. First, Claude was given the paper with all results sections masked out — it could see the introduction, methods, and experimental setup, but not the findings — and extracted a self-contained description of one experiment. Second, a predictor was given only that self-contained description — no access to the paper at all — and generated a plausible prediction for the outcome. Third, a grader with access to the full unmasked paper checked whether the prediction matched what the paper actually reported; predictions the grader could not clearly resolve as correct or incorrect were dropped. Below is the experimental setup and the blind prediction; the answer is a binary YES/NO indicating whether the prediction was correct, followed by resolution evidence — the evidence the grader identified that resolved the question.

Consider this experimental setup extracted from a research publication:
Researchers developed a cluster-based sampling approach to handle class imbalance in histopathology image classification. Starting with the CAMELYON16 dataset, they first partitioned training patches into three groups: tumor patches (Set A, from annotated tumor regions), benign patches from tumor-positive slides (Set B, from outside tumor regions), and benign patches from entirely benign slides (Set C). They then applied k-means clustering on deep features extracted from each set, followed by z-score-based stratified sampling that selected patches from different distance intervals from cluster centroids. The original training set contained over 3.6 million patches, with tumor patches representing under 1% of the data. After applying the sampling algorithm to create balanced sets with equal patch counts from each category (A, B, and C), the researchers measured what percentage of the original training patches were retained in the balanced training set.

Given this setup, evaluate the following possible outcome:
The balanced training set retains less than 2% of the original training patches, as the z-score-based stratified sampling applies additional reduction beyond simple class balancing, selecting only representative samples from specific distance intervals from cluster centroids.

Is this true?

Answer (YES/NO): NO